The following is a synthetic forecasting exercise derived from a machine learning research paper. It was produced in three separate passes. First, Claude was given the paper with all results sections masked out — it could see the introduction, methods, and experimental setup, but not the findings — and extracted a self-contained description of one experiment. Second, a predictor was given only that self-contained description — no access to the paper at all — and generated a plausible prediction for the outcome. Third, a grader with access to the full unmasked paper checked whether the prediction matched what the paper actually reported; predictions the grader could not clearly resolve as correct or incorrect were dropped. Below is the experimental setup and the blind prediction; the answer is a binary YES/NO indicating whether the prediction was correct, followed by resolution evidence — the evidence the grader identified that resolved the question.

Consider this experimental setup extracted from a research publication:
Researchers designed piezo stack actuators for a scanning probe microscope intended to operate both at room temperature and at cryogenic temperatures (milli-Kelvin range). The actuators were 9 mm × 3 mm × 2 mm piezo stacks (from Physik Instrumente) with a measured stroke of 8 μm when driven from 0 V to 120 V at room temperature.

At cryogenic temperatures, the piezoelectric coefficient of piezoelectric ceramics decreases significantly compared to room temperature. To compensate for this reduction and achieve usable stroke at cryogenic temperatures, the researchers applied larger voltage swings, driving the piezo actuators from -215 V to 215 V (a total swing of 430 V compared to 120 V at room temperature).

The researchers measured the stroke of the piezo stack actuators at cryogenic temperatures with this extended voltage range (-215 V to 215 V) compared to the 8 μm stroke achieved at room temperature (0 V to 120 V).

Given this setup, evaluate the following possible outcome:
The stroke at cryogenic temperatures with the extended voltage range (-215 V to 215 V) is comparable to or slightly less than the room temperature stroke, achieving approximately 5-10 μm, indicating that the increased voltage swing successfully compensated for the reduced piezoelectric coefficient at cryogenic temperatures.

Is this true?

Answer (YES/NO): NO